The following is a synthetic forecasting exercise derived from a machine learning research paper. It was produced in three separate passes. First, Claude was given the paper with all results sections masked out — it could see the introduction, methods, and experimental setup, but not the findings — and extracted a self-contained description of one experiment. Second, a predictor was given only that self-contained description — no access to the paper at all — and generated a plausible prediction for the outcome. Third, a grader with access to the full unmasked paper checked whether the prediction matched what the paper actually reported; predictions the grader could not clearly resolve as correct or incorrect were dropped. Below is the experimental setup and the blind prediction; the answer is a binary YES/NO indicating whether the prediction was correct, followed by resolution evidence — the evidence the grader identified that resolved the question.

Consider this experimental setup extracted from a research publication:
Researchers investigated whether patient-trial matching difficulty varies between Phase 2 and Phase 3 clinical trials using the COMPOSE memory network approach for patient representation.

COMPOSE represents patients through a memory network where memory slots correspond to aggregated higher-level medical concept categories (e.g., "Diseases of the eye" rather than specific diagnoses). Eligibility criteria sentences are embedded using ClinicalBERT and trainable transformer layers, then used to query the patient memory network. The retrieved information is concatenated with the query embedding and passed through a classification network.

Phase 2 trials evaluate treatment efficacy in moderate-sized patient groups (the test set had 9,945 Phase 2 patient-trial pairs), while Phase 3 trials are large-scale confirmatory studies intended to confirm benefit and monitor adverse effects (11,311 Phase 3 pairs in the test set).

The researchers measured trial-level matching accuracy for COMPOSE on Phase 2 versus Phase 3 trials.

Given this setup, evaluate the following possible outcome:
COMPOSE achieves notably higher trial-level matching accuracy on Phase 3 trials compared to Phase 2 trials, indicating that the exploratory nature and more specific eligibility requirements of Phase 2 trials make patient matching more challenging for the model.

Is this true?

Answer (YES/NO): NO